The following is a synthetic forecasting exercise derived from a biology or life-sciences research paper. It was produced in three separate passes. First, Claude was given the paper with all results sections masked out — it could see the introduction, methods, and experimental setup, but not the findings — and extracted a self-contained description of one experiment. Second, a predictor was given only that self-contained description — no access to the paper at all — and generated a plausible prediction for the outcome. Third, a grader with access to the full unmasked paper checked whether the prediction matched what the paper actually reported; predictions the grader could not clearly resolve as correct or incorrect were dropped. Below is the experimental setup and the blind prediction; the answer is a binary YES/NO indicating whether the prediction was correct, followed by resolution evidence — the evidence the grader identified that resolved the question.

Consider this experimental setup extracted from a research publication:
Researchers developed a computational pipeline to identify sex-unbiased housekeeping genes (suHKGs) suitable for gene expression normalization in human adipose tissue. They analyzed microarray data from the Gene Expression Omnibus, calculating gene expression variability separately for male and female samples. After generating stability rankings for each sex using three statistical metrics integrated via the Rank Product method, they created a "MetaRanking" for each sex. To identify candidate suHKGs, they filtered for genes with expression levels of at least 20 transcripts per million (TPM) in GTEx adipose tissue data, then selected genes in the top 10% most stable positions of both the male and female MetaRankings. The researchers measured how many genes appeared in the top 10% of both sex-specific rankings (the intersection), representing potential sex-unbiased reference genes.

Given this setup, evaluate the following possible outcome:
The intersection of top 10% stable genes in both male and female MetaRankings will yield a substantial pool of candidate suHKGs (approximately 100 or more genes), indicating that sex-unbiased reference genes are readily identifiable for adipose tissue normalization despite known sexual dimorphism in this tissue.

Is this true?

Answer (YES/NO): YES